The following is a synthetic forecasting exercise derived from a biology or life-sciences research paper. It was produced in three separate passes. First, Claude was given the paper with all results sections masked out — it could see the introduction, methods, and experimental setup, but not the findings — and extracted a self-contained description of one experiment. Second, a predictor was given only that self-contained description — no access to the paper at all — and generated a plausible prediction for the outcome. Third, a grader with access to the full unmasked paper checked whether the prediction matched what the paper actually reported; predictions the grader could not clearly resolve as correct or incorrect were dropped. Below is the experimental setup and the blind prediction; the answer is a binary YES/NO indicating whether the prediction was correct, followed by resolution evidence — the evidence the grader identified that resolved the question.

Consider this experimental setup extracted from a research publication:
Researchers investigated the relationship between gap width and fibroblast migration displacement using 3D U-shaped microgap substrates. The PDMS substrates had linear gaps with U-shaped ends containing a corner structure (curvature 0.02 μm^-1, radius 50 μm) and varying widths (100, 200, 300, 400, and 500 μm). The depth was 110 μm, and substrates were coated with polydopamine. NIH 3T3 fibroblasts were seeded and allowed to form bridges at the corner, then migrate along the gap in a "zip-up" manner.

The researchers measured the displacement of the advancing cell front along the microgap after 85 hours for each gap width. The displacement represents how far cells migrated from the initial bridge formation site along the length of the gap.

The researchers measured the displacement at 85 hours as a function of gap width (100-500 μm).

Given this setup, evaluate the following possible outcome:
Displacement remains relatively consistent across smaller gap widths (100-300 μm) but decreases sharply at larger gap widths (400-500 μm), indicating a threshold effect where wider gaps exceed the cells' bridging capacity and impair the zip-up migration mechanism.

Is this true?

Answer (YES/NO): NO